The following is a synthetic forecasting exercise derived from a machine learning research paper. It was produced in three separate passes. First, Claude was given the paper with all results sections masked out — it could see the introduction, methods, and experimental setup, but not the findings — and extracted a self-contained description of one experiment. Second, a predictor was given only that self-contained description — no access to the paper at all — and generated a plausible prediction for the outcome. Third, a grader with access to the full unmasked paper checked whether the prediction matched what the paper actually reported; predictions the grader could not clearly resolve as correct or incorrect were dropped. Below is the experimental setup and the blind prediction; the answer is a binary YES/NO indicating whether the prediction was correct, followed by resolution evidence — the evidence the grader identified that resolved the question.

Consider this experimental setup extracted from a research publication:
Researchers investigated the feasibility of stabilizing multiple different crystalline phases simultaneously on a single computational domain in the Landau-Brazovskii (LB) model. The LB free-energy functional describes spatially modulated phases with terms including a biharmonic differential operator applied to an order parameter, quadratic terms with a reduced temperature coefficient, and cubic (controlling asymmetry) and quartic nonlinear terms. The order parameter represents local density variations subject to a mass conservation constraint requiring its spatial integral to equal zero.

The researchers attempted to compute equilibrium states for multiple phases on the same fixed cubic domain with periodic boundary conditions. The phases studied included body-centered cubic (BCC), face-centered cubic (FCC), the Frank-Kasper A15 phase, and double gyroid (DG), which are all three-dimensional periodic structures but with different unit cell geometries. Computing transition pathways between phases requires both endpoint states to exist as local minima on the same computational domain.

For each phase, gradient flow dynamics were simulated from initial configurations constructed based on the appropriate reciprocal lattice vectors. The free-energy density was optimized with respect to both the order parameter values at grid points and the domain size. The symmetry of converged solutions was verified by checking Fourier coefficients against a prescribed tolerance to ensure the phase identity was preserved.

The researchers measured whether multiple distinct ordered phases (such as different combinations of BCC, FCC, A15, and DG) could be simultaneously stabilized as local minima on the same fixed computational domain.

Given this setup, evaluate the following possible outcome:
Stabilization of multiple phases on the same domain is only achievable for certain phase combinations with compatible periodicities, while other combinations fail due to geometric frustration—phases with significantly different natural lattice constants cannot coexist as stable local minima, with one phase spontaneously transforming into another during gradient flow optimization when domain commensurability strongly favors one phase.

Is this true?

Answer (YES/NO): YES